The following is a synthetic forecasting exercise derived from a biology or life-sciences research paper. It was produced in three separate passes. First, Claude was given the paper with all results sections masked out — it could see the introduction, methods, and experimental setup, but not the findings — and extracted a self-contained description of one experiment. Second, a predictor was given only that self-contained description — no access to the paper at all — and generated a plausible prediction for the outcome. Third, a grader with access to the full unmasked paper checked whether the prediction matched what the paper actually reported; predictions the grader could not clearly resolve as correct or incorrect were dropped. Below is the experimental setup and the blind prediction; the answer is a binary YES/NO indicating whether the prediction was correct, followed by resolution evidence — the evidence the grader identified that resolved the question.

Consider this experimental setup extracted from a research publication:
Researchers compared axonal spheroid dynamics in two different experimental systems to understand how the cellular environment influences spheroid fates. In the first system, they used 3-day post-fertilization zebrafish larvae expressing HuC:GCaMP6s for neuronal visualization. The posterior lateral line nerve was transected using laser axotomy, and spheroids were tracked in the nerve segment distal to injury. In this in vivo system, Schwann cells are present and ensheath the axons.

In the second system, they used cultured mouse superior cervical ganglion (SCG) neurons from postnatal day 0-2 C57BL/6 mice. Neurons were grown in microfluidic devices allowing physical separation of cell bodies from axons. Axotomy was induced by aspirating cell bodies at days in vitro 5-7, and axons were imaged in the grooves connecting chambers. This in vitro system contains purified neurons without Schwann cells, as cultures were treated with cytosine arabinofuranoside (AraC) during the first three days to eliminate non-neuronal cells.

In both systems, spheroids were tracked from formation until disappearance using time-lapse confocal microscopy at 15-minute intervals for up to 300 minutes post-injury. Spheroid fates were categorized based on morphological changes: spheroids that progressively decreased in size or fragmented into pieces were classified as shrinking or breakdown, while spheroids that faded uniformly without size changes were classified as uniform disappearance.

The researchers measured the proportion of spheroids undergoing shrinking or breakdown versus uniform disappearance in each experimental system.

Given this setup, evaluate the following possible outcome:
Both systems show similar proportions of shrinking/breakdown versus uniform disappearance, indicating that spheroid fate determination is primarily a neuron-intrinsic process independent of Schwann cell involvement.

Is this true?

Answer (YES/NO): NO